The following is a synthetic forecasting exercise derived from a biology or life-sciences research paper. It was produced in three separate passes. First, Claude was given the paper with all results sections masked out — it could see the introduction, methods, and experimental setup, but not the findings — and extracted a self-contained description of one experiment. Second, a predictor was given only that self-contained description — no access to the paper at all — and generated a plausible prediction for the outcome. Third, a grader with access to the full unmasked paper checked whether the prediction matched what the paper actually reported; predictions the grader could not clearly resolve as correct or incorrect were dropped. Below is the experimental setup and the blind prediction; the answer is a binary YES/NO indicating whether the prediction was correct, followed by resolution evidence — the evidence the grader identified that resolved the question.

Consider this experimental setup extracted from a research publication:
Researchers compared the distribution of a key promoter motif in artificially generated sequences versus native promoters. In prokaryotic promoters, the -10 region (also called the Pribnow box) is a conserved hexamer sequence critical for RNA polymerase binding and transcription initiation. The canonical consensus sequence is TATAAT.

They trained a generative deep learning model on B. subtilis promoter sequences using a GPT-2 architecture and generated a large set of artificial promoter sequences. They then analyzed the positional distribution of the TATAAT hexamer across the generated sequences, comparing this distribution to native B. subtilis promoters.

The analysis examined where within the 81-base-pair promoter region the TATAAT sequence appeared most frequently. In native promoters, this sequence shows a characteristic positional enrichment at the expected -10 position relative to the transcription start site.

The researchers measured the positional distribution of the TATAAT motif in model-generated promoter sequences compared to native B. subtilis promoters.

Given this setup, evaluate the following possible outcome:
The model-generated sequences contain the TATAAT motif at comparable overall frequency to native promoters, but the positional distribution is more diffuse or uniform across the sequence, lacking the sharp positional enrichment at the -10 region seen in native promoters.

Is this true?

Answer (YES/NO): NO